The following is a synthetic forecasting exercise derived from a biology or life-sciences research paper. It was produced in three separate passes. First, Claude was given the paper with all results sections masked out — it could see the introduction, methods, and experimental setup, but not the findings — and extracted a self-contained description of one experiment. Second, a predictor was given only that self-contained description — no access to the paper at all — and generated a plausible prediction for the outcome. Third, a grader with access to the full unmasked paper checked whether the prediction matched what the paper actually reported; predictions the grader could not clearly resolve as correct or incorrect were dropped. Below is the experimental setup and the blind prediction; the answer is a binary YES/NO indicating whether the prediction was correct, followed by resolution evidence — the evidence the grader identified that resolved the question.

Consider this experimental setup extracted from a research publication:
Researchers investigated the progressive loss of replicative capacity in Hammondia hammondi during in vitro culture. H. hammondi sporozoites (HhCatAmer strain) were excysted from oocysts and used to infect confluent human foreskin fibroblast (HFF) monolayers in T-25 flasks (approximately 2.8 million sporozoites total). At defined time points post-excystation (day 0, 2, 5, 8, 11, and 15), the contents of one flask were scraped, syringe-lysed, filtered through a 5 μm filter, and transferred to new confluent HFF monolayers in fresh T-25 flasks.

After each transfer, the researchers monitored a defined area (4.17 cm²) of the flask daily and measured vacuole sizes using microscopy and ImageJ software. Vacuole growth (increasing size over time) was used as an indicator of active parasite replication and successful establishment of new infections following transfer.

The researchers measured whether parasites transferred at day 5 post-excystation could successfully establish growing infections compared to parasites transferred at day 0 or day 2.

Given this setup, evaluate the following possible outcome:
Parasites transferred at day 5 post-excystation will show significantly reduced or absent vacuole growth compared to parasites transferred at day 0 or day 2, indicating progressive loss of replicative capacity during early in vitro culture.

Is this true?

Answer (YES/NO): YES